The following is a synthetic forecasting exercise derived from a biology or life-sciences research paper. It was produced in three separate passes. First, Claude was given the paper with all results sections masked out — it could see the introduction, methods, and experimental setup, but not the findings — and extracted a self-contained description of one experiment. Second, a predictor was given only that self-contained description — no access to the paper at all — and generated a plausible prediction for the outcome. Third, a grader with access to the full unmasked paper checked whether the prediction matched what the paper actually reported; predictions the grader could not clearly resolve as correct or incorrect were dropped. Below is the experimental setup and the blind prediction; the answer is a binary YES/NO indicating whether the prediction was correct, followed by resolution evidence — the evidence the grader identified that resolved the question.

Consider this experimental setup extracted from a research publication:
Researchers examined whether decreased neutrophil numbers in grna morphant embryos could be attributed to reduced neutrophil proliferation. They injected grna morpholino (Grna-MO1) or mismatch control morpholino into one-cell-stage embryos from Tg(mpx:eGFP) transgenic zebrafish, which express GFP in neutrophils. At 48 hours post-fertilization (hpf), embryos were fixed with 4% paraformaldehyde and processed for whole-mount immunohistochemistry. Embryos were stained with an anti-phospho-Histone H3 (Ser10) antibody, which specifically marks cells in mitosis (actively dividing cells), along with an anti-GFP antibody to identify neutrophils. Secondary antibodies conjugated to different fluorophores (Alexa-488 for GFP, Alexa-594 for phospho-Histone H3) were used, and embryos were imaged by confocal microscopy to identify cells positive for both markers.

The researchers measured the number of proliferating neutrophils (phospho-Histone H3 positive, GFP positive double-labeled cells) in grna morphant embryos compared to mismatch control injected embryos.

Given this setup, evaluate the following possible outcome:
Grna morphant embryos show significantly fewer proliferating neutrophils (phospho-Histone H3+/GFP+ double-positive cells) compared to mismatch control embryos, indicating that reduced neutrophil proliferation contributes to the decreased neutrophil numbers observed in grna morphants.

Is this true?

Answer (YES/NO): NO